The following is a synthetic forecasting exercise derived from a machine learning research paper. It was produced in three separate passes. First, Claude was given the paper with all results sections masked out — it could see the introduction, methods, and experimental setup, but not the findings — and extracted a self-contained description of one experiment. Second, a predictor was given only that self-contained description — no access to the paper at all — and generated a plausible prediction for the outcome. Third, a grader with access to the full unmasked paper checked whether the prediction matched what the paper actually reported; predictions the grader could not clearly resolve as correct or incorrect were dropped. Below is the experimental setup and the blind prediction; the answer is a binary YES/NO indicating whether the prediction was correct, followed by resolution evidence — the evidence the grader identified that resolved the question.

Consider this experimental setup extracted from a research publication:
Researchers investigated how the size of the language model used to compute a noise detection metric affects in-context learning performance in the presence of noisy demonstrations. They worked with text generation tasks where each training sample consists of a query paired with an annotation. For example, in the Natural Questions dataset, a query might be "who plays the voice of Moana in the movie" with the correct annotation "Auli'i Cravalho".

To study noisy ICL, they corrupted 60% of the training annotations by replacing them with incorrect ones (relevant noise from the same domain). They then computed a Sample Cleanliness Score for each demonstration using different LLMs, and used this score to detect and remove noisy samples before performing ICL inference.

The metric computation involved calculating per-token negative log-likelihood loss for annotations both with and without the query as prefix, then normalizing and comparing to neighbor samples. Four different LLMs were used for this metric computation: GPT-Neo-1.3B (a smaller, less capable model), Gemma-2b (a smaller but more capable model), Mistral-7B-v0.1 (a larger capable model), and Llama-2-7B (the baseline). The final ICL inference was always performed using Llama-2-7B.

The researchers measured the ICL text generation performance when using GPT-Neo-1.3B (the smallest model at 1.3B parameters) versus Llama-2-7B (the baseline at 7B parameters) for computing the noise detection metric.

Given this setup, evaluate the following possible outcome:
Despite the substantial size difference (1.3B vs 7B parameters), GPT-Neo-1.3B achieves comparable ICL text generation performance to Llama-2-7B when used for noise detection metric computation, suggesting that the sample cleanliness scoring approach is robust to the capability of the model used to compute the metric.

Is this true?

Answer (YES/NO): YES